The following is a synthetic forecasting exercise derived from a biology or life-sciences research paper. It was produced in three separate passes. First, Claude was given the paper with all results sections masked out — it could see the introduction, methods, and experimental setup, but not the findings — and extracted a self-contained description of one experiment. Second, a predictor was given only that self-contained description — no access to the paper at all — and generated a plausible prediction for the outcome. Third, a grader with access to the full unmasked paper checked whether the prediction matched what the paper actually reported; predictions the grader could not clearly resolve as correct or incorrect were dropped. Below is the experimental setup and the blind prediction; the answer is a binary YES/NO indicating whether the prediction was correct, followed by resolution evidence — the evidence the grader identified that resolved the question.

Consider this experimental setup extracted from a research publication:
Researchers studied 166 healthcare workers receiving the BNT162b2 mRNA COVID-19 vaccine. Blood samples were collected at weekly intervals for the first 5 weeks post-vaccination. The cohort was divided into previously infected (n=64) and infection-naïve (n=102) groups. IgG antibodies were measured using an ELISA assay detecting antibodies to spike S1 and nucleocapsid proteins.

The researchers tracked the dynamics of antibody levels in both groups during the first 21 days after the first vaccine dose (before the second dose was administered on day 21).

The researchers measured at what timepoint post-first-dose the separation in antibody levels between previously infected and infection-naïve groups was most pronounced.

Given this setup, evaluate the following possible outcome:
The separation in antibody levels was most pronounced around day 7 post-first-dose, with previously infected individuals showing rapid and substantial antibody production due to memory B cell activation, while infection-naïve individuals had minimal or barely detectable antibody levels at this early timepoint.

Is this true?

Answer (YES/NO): NO